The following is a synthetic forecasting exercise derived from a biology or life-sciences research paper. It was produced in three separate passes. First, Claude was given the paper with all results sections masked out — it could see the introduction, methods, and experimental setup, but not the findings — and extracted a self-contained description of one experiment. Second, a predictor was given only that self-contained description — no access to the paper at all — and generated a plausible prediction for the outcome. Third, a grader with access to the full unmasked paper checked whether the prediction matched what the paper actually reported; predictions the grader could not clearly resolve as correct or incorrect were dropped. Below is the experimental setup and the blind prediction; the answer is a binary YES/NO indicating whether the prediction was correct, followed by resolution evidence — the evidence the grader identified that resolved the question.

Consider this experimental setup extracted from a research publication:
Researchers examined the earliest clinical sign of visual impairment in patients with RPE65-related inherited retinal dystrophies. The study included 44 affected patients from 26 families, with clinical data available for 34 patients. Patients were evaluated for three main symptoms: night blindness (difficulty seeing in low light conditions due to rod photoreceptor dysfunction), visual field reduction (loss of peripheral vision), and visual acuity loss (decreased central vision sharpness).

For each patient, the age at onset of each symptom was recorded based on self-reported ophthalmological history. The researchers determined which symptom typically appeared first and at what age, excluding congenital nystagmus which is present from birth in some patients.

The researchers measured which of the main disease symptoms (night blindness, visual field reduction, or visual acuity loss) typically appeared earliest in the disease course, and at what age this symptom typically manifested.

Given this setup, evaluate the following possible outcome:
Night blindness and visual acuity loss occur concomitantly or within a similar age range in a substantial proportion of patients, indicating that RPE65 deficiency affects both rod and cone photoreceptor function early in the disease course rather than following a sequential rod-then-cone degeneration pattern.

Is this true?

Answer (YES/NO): NO